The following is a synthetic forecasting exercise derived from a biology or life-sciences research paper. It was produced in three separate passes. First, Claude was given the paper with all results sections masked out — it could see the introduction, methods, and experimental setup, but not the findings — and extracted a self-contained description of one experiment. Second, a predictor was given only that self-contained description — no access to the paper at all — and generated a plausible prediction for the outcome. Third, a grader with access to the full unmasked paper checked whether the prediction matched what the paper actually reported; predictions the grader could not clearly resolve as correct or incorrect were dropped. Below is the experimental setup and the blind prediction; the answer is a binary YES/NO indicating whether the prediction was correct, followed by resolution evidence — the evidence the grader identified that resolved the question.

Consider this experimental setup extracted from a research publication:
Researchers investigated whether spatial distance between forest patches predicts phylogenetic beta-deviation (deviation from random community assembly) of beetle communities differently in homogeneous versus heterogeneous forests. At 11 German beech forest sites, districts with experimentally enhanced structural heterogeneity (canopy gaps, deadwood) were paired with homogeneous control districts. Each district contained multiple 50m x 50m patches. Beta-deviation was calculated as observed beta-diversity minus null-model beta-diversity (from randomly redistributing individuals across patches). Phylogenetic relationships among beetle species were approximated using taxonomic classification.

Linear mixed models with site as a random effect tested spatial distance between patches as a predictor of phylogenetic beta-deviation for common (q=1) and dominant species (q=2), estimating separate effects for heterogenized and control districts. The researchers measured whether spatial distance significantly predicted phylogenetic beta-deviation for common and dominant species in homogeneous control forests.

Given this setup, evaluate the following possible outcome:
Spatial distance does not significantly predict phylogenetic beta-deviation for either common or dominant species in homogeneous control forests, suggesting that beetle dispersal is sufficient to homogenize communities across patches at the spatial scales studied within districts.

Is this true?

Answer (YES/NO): NO